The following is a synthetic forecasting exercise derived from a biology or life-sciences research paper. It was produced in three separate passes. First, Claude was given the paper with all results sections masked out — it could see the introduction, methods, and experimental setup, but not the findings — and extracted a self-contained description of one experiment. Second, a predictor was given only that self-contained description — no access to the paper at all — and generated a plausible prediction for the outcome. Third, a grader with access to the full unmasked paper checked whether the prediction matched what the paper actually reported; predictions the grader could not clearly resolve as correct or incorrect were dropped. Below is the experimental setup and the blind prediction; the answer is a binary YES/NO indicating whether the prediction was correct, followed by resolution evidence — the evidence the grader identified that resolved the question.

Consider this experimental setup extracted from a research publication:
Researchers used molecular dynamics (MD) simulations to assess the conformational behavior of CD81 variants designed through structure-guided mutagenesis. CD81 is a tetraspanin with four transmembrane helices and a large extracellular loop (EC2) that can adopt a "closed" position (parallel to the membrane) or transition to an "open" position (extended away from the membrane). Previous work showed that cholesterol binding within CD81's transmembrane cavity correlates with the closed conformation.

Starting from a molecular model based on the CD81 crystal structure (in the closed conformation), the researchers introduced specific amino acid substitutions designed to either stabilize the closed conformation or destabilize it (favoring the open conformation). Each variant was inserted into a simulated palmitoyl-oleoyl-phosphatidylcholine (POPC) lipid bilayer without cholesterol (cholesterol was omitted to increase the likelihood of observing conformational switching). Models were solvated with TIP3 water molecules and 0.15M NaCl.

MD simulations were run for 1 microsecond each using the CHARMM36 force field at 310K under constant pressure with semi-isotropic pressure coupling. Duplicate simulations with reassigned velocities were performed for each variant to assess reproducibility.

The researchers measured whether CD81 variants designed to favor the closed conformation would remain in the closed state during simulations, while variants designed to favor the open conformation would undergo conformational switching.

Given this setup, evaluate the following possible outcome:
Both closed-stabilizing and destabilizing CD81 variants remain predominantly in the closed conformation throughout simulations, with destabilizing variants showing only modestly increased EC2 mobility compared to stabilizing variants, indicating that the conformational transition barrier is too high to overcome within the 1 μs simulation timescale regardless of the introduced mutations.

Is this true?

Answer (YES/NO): NO